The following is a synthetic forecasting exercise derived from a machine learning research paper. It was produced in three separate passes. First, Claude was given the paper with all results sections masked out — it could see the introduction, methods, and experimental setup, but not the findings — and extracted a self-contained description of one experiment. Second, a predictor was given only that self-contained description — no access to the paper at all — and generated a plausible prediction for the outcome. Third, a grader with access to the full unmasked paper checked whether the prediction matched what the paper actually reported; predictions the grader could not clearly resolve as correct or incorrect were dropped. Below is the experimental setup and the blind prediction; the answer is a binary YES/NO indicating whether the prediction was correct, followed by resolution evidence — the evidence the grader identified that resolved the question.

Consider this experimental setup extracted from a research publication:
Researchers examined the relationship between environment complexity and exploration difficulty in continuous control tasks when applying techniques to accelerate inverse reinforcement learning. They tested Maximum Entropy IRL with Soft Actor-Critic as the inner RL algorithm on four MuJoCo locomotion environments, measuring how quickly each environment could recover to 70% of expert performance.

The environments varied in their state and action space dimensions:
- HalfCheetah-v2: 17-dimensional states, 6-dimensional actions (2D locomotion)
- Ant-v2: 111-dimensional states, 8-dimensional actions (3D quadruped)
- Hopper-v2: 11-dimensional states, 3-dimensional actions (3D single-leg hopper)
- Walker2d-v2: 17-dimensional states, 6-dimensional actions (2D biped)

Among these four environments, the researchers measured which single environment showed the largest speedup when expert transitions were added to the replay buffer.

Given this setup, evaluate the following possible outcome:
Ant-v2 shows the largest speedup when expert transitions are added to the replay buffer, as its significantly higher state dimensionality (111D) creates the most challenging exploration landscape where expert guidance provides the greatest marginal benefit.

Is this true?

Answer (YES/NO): YES